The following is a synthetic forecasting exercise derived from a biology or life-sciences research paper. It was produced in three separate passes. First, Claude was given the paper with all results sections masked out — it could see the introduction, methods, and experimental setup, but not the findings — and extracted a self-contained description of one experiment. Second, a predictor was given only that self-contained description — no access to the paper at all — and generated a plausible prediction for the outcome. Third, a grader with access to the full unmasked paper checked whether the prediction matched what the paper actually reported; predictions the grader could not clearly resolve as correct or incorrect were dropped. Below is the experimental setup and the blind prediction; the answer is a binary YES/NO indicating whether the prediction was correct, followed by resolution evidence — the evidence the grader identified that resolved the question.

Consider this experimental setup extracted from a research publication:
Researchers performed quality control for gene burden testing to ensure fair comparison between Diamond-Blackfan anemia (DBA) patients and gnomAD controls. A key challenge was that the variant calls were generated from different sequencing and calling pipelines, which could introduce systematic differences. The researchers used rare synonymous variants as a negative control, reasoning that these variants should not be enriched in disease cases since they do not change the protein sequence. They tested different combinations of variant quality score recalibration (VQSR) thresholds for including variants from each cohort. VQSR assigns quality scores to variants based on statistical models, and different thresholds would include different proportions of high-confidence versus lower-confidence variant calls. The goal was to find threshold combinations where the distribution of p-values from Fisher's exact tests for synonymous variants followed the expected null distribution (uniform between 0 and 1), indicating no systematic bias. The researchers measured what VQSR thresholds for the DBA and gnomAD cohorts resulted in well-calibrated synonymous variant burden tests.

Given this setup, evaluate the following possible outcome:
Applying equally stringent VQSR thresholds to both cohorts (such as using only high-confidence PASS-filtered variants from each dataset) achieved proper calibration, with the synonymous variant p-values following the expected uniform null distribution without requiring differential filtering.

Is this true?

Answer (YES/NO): NO